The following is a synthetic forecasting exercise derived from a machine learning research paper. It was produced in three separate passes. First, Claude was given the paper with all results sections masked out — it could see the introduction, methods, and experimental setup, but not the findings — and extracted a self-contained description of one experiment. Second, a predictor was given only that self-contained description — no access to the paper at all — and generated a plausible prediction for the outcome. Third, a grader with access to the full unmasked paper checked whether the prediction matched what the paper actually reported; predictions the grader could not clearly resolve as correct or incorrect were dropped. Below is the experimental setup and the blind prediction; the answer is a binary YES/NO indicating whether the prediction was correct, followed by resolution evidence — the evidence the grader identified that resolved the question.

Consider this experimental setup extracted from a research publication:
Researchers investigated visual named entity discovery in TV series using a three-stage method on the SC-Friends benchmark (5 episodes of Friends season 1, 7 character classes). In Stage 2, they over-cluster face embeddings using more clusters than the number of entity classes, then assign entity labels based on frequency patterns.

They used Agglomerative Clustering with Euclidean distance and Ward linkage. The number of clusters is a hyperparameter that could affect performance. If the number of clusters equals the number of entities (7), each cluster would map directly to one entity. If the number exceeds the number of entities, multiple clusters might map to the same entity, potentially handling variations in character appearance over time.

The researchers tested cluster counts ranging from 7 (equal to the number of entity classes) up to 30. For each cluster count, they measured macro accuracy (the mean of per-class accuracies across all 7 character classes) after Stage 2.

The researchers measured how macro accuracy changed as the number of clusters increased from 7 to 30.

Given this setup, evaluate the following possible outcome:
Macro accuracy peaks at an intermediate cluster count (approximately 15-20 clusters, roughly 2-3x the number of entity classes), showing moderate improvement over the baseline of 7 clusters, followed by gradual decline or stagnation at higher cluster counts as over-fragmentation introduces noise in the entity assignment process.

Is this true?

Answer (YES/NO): NO